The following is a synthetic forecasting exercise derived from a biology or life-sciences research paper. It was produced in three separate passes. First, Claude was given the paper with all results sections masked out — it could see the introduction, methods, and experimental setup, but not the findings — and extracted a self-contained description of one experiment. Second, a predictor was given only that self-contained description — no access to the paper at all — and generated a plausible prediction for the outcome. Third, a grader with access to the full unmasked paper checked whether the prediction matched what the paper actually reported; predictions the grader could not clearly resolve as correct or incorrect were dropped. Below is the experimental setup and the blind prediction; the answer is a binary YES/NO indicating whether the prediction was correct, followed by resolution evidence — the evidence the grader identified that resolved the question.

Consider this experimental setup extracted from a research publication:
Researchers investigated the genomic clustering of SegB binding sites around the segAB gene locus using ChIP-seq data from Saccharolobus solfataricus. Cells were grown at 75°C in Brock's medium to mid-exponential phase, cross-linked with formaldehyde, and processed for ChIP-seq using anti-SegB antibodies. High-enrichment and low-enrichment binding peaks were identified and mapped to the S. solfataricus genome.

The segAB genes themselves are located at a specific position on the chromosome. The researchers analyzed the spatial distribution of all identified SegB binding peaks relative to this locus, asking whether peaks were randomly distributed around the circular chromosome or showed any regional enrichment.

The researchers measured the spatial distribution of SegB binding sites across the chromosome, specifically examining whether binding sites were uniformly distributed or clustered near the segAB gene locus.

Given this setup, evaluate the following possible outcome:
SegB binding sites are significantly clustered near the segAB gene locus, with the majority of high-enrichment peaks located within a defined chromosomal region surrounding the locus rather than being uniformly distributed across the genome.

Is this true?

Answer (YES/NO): YES